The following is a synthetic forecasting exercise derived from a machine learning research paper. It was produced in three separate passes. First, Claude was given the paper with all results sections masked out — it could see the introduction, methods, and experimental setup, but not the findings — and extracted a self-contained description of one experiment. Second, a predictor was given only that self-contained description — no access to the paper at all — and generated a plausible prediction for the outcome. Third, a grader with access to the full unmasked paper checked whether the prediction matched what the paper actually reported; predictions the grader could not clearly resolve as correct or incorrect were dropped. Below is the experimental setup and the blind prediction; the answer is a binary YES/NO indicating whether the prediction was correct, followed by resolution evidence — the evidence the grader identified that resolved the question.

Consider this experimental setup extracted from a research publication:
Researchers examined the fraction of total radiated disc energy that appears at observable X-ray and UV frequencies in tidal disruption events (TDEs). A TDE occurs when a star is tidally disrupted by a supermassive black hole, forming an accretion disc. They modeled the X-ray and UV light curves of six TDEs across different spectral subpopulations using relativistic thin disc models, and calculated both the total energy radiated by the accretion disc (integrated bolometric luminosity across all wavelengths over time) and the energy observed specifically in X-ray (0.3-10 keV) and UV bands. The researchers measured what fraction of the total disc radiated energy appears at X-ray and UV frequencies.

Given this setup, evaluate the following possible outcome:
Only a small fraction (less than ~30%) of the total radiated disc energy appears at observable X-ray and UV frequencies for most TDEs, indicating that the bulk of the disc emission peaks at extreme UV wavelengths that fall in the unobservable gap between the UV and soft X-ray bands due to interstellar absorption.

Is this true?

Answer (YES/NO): YES